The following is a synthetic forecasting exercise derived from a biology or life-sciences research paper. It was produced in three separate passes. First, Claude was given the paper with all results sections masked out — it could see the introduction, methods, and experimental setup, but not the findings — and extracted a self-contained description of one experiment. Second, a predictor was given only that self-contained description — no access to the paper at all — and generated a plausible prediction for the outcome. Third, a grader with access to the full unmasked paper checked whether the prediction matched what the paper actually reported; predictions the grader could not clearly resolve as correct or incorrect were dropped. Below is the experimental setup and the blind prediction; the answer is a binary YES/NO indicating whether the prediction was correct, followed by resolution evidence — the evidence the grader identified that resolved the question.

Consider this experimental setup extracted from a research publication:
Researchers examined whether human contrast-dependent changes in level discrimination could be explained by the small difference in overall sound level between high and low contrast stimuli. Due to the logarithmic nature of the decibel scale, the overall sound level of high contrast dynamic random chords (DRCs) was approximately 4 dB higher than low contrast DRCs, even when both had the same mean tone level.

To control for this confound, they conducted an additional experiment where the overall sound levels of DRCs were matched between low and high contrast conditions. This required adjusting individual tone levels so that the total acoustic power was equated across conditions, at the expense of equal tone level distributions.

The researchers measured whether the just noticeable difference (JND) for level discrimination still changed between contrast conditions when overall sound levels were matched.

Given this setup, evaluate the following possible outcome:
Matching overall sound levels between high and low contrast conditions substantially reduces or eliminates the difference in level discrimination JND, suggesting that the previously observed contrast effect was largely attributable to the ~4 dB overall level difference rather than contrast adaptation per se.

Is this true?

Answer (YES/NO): NO